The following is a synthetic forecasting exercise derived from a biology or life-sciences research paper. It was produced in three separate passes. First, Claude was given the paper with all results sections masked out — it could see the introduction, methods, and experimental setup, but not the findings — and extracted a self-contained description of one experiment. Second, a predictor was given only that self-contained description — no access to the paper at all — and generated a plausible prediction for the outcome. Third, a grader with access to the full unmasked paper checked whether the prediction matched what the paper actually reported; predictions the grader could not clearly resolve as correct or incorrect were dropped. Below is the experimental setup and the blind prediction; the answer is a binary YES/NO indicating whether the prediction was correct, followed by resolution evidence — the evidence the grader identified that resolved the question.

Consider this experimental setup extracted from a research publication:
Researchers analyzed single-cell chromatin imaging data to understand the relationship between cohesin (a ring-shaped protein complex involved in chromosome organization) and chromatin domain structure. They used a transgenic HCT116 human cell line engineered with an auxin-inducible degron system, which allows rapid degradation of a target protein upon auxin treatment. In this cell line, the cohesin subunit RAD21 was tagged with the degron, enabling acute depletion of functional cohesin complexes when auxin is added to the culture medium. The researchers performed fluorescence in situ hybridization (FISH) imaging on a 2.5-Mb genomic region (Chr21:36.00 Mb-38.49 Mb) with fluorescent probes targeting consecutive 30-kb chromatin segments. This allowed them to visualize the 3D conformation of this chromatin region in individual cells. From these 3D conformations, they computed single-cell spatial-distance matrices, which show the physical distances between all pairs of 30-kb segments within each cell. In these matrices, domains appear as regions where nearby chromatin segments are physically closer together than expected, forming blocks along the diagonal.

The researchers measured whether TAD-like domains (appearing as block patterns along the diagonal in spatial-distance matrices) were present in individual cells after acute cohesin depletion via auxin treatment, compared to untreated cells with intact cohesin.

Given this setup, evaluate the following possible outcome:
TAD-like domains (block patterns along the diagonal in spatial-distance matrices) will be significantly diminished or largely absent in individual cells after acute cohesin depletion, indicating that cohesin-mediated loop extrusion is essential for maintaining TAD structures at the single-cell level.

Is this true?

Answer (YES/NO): NO